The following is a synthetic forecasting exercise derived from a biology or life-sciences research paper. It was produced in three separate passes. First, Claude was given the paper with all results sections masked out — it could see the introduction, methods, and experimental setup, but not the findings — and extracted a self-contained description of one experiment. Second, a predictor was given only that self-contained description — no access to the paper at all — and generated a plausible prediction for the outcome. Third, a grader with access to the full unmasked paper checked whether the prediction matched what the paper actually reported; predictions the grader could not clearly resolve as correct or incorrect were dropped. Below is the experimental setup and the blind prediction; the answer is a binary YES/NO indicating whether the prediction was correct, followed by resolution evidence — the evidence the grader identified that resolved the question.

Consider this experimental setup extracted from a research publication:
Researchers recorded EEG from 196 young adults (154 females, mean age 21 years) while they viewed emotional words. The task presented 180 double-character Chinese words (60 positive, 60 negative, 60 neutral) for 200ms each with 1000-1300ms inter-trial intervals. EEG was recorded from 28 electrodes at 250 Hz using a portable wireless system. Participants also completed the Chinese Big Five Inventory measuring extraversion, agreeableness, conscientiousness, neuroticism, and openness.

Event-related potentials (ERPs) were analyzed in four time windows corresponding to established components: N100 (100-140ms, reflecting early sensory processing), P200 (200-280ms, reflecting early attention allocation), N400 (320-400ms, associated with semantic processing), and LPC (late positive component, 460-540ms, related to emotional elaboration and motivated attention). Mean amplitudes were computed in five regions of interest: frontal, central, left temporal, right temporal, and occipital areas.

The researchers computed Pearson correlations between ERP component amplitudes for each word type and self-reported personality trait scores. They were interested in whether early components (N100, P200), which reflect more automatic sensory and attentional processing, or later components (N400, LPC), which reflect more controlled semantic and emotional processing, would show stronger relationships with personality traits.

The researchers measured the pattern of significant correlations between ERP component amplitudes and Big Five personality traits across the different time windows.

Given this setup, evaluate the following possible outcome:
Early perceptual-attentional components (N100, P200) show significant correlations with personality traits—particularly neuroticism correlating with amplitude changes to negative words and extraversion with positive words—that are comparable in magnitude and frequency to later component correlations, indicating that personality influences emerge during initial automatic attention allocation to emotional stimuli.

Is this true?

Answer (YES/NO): NO